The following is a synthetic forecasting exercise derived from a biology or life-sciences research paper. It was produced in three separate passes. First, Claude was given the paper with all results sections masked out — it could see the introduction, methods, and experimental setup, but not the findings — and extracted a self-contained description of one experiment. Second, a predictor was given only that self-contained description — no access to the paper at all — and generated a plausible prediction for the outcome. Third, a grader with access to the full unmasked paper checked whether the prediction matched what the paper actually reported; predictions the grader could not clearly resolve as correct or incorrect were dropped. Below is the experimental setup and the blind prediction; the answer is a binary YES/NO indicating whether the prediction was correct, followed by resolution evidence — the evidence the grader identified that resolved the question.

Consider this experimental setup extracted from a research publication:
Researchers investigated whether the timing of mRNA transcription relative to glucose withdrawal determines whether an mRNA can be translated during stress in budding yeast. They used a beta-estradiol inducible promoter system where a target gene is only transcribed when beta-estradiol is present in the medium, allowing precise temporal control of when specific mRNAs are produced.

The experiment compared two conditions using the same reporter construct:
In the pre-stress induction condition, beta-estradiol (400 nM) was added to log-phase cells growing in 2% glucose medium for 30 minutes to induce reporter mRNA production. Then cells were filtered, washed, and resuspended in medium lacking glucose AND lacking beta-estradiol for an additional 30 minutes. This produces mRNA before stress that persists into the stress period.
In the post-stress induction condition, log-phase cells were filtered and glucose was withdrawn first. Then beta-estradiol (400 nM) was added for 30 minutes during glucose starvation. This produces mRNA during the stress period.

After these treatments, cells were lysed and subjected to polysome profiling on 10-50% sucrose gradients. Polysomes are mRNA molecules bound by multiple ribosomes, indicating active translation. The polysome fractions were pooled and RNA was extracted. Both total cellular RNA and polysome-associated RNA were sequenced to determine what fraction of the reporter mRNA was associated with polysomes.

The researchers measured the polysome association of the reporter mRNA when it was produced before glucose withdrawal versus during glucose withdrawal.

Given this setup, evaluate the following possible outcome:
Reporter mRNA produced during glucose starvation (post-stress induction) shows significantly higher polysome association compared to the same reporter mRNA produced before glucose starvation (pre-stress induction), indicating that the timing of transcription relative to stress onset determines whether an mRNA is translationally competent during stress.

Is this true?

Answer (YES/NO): YES